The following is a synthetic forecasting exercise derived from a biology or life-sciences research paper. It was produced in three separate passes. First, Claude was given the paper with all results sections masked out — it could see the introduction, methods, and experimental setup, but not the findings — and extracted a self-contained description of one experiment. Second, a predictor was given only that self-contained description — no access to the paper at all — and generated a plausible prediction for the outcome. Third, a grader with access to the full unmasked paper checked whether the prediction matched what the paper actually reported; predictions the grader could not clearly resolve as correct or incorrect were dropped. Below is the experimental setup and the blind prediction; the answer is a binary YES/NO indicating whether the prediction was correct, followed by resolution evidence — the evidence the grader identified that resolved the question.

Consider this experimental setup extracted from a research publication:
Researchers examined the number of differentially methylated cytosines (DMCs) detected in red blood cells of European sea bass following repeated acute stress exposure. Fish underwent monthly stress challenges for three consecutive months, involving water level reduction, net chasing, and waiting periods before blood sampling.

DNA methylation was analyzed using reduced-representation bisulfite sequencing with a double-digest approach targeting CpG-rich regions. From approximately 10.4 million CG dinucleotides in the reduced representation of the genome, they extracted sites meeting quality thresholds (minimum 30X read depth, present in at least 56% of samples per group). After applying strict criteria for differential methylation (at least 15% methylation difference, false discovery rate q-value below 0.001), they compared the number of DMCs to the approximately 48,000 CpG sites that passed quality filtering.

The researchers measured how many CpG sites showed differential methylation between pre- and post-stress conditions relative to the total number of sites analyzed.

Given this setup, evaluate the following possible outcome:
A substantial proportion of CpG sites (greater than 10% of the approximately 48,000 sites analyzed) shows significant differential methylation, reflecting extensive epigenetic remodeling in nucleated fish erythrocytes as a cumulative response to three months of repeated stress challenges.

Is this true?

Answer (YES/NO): NO